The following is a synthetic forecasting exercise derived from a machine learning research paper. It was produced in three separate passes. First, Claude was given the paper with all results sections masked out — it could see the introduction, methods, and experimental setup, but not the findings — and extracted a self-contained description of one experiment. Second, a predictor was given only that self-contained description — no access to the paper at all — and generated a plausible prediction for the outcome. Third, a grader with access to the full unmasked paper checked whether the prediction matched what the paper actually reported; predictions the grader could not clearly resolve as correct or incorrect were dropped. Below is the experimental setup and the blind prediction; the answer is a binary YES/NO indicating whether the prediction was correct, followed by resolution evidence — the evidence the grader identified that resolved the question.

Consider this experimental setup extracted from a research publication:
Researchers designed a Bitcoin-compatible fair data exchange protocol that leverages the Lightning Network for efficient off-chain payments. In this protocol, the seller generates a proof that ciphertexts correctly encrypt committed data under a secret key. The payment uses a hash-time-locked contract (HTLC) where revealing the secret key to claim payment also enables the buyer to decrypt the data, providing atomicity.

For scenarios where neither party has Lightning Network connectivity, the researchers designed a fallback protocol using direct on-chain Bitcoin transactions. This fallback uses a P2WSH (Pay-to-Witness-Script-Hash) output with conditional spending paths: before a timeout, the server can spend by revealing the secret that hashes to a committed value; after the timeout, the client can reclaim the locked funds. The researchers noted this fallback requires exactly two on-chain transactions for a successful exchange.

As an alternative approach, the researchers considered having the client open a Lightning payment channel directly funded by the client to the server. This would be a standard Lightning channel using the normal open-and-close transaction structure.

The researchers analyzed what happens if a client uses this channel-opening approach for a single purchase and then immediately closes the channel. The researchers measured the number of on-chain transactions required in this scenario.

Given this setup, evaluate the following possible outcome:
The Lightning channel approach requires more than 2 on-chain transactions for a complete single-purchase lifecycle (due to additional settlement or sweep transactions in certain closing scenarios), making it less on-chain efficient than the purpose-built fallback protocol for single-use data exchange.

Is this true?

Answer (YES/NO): NO